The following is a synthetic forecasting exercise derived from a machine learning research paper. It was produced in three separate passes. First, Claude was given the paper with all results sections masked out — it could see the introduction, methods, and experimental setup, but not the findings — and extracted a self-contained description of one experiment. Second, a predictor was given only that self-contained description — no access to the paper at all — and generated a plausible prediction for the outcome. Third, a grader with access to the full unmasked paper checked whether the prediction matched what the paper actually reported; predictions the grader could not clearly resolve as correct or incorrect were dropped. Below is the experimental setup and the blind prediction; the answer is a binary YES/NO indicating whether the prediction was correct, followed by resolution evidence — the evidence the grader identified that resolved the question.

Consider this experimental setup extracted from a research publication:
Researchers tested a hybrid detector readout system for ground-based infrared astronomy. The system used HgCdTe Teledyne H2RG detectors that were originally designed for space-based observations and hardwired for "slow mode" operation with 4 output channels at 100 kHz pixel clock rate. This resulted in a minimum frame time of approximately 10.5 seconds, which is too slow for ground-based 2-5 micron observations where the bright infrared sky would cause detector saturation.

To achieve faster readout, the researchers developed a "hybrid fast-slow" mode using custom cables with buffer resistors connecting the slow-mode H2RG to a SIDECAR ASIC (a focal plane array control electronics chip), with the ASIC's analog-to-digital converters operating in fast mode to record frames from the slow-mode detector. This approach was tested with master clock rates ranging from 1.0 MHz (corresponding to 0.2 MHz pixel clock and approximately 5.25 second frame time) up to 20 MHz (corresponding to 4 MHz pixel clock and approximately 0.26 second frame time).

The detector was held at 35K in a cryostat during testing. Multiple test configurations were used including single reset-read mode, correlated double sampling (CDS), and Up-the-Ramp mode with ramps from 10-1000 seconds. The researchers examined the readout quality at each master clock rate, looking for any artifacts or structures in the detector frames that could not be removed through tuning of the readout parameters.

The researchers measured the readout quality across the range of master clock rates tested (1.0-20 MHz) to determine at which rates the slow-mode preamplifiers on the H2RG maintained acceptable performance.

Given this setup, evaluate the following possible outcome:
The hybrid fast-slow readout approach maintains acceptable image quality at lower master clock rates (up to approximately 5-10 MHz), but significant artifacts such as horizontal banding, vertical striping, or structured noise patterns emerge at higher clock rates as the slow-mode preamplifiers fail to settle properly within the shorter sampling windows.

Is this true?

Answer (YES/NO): YES